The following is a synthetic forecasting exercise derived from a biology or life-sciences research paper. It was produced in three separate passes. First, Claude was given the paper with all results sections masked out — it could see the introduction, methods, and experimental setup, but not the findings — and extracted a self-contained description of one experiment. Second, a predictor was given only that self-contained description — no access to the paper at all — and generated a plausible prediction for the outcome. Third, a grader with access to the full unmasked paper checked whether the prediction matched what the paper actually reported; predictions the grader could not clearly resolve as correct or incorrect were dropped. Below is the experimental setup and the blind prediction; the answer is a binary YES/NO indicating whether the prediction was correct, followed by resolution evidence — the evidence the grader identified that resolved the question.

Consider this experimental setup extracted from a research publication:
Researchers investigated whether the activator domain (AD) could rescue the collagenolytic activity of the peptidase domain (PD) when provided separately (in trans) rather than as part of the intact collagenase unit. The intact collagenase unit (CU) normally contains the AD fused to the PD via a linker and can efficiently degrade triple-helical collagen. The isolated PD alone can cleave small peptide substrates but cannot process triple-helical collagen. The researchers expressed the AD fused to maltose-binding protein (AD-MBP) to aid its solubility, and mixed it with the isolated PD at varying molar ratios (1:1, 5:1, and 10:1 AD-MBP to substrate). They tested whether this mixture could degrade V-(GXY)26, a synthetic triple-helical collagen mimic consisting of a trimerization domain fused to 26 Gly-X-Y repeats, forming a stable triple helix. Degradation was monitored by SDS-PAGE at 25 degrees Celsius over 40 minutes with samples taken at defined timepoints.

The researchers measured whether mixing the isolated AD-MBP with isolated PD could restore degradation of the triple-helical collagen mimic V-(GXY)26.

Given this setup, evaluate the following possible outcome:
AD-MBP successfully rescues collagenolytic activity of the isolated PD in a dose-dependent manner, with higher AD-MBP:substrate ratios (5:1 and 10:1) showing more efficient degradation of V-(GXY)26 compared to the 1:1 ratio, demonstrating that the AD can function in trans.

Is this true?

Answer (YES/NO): YES